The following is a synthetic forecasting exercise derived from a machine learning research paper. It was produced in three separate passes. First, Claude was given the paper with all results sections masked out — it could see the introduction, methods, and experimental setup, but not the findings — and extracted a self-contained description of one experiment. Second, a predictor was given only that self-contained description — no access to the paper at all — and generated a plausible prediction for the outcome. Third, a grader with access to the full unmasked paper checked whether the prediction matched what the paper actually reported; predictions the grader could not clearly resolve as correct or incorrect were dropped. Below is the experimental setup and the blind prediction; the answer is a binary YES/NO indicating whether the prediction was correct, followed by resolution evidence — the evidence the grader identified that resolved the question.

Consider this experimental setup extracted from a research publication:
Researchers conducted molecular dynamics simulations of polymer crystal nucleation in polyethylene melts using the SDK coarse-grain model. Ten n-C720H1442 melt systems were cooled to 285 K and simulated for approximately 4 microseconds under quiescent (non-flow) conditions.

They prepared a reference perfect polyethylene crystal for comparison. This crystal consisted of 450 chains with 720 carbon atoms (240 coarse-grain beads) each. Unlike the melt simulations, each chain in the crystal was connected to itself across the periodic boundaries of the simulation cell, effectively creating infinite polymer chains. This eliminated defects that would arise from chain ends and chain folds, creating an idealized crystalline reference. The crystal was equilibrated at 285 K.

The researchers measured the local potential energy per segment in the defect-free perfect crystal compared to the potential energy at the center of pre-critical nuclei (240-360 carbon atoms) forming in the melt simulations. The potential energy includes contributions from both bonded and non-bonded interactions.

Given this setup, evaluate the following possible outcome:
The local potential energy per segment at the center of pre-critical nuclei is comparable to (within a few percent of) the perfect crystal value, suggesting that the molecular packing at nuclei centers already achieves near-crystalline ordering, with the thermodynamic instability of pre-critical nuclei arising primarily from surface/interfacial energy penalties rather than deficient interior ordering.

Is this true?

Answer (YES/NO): NO